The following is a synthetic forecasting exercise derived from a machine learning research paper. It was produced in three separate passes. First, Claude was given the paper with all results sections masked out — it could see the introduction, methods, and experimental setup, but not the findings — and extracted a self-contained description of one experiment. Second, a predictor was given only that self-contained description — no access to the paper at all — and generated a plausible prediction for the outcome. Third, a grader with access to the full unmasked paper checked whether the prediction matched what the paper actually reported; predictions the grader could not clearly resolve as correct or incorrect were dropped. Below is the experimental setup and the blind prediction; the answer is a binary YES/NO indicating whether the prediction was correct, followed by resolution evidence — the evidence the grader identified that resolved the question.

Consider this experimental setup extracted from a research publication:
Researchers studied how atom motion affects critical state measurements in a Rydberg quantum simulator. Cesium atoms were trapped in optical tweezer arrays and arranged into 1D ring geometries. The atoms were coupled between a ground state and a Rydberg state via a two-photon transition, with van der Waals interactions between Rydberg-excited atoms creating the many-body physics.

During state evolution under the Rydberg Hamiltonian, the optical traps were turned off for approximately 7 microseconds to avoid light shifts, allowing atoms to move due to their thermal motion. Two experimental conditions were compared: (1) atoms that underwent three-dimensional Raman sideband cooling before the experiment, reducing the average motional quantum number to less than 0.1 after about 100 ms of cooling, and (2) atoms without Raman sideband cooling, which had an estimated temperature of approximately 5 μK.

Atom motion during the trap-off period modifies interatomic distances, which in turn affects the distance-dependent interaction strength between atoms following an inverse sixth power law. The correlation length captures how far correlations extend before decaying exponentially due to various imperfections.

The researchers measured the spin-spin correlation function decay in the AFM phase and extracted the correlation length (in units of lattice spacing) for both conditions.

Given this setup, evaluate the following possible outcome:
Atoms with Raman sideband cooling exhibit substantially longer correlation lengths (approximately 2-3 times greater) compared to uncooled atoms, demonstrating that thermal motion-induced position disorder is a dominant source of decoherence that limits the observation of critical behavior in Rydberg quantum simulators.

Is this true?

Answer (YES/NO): NO